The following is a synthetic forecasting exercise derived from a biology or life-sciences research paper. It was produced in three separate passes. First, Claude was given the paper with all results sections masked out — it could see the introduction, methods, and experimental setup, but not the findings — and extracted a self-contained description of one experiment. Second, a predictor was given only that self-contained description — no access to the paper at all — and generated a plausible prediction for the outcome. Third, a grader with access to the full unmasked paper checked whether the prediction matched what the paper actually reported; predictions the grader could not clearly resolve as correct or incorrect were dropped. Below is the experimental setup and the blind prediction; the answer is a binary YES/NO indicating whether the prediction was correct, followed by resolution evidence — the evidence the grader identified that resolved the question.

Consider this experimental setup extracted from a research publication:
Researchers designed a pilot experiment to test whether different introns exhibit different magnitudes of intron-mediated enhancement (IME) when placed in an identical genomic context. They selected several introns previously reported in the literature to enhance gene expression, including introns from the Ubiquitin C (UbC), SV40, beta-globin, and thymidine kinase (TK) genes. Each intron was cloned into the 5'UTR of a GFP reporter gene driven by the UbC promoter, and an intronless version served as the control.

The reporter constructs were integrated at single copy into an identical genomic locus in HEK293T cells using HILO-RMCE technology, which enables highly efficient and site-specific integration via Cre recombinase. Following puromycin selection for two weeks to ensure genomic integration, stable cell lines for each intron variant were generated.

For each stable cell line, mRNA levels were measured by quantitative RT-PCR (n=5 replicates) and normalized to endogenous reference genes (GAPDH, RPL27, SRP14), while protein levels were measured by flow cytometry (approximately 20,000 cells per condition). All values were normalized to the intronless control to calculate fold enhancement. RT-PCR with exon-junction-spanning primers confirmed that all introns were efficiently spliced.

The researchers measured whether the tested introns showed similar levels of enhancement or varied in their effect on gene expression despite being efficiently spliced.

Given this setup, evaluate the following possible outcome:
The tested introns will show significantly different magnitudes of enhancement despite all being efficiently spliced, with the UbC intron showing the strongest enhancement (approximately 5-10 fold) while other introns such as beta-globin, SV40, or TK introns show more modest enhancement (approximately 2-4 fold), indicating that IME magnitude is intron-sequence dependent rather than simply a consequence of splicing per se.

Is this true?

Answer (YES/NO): NO